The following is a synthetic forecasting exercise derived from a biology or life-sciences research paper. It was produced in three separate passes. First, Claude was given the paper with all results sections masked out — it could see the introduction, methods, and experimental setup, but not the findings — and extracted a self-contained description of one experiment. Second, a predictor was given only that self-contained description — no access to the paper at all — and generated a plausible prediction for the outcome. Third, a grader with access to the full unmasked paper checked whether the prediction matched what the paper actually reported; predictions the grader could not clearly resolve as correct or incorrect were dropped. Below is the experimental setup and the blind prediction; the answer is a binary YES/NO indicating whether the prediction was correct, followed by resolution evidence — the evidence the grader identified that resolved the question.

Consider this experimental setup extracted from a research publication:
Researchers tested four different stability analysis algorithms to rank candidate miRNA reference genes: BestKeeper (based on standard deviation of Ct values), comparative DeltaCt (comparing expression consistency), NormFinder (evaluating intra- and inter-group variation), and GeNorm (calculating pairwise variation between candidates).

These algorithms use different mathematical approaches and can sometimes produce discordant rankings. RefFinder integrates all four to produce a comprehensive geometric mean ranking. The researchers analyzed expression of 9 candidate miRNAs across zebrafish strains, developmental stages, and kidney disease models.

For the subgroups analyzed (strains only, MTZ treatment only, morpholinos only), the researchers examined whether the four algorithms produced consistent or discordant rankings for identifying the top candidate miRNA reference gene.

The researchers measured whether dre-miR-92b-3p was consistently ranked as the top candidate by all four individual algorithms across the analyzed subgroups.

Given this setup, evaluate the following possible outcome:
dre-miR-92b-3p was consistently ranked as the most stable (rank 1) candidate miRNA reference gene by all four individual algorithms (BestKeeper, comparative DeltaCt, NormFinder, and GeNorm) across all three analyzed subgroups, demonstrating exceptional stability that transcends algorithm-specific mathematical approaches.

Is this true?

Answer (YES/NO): NO